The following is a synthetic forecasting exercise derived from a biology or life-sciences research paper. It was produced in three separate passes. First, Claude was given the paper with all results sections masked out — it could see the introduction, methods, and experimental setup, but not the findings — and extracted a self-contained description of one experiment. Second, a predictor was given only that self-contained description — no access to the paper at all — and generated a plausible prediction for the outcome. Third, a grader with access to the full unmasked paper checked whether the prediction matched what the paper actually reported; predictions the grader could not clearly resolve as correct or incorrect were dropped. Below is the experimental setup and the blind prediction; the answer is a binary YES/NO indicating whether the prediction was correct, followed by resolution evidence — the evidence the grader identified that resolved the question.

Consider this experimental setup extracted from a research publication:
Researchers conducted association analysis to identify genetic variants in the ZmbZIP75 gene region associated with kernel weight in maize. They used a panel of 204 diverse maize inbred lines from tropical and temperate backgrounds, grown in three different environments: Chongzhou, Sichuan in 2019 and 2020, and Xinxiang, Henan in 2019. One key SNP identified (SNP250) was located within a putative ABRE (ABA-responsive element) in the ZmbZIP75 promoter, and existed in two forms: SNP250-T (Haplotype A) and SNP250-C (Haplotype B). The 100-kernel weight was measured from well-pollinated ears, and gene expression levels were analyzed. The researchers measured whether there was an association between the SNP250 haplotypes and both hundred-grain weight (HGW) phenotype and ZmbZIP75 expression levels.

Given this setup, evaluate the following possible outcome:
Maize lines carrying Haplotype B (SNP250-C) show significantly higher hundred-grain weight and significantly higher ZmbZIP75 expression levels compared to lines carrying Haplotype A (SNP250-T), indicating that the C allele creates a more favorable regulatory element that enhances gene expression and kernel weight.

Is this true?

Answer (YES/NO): YES